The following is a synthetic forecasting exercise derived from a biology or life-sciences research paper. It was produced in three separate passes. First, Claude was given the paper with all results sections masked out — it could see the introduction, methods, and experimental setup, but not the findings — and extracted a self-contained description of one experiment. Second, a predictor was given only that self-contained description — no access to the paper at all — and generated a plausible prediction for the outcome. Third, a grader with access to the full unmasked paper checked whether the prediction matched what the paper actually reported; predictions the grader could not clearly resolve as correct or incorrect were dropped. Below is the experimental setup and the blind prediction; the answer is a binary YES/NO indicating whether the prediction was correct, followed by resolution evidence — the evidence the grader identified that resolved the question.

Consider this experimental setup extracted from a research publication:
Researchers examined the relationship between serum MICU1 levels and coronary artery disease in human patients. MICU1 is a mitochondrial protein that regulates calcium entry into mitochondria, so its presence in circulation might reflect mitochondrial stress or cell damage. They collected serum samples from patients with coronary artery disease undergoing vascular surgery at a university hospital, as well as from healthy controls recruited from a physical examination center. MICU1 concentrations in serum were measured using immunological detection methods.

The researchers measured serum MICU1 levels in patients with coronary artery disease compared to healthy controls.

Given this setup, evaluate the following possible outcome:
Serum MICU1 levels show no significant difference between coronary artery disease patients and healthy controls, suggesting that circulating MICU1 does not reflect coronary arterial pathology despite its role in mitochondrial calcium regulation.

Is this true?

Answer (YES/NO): NO